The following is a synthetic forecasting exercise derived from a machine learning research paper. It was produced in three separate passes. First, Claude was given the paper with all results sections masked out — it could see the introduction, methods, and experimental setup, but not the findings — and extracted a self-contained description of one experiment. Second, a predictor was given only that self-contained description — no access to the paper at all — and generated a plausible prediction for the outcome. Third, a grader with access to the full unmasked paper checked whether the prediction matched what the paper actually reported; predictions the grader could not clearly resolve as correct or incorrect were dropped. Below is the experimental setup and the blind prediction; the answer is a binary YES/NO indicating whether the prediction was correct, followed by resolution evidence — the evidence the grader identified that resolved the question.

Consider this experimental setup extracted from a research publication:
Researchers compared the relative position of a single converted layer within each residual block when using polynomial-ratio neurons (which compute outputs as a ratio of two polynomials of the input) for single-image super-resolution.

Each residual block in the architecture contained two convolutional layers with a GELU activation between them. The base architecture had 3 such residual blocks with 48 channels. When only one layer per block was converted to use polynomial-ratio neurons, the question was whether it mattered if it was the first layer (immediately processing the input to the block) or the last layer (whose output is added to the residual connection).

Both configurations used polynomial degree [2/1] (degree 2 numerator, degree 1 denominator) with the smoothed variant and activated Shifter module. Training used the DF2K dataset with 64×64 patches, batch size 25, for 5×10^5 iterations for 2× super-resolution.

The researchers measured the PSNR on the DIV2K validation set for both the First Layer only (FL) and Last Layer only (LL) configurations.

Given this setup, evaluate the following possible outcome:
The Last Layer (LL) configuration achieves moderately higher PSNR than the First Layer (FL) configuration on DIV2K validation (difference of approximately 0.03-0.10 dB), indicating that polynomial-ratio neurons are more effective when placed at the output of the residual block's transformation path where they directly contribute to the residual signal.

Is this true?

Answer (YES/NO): NO